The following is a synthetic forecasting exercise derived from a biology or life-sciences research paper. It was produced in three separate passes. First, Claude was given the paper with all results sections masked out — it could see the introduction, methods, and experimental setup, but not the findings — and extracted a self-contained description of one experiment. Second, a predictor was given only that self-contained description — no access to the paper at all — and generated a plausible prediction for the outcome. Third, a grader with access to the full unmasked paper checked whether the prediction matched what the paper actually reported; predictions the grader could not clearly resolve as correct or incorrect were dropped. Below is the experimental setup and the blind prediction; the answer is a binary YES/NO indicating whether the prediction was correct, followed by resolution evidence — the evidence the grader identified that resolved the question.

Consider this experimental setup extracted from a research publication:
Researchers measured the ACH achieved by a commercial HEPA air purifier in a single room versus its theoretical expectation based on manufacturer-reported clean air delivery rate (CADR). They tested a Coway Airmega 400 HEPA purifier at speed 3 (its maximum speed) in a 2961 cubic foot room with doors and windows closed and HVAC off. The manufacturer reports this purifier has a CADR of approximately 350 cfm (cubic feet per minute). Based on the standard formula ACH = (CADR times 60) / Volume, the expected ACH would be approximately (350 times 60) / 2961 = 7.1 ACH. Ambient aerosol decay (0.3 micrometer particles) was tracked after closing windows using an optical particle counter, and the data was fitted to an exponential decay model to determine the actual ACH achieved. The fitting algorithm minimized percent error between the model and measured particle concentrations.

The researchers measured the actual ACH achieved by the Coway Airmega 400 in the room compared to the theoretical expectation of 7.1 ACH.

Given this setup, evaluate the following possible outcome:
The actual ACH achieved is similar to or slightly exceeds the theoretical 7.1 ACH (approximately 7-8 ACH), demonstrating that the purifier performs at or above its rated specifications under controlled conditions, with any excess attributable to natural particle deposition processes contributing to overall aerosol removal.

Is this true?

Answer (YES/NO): YES